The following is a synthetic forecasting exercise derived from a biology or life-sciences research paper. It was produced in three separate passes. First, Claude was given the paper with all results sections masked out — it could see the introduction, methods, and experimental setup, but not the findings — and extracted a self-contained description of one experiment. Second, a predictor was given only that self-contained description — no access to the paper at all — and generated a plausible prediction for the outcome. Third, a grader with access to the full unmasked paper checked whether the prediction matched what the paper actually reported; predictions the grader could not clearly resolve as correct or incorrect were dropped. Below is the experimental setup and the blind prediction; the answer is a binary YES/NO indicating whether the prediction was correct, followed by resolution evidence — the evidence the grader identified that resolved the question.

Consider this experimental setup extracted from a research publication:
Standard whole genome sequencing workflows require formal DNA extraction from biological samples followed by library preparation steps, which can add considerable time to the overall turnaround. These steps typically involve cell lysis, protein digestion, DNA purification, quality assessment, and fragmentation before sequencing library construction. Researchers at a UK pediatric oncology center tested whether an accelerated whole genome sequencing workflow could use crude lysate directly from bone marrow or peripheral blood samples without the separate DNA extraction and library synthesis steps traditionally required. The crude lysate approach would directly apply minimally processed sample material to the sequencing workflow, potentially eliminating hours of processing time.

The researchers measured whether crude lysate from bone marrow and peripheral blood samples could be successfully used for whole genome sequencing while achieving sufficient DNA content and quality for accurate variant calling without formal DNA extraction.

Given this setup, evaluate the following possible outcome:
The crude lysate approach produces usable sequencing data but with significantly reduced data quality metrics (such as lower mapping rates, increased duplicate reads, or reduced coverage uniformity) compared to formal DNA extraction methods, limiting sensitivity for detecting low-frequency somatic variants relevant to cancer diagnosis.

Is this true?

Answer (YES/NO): NO